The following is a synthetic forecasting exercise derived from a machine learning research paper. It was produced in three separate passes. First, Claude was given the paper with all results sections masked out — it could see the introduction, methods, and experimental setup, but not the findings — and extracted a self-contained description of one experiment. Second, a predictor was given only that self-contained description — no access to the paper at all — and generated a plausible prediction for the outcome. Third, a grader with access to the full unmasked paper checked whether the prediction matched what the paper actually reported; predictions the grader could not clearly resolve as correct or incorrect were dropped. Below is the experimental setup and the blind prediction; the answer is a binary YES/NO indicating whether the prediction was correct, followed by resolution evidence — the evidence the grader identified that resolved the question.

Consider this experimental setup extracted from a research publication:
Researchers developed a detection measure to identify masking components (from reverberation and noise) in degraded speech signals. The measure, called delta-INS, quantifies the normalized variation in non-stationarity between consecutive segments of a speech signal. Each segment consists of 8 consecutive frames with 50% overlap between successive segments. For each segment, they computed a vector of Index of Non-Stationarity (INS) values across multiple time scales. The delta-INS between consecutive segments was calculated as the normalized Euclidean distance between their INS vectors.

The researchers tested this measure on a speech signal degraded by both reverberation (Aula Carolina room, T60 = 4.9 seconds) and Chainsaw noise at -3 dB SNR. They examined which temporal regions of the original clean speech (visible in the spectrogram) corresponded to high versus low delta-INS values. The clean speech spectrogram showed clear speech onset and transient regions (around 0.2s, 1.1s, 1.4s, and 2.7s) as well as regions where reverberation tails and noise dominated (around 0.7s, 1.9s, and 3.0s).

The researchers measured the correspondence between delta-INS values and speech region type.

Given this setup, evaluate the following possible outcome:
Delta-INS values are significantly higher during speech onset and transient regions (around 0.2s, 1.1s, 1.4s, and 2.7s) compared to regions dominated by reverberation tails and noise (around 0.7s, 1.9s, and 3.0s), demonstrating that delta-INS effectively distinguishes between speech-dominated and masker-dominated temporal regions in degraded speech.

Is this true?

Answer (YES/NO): YES